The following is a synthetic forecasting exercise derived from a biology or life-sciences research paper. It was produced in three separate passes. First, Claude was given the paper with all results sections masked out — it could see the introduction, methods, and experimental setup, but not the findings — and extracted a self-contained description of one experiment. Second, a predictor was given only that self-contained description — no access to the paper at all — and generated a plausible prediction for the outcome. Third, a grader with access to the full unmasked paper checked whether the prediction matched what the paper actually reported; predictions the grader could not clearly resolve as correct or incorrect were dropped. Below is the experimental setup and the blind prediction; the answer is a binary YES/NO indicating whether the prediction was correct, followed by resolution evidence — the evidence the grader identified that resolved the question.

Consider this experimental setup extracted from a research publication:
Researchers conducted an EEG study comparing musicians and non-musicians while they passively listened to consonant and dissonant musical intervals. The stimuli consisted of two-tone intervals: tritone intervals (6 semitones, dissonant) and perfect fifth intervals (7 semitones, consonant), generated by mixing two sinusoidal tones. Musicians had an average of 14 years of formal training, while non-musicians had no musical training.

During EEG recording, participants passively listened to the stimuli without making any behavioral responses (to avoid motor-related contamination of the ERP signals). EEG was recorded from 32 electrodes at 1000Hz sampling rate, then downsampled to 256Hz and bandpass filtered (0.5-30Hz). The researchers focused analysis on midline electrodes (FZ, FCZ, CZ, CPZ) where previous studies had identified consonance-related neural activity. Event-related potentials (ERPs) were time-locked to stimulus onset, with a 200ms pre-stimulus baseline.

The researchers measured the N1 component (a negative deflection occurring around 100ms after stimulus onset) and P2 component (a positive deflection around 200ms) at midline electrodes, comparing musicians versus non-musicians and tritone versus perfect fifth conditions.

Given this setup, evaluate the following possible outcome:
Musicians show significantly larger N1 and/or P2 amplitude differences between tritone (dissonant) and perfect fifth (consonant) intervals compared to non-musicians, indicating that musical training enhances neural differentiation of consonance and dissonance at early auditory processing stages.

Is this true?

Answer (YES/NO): NO